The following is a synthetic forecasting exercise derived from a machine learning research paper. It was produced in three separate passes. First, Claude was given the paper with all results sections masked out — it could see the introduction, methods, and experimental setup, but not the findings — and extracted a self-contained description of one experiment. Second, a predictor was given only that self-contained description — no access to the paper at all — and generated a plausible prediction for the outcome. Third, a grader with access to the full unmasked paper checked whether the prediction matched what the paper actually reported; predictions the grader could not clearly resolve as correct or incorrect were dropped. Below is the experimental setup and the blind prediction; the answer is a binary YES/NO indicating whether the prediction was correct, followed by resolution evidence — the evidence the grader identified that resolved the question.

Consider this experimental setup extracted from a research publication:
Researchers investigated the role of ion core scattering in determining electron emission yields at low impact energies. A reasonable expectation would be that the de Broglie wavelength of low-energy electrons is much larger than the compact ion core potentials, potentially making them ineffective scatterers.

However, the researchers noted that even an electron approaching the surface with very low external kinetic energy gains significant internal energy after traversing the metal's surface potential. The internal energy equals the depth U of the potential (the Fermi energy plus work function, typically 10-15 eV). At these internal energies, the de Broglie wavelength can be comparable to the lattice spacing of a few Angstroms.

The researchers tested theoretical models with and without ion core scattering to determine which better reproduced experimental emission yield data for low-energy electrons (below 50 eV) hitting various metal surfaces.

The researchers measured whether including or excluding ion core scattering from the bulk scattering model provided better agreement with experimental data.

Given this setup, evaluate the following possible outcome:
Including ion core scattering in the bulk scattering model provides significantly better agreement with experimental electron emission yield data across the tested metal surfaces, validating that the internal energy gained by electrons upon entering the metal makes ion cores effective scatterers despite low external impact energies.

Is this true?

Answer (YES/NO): YES